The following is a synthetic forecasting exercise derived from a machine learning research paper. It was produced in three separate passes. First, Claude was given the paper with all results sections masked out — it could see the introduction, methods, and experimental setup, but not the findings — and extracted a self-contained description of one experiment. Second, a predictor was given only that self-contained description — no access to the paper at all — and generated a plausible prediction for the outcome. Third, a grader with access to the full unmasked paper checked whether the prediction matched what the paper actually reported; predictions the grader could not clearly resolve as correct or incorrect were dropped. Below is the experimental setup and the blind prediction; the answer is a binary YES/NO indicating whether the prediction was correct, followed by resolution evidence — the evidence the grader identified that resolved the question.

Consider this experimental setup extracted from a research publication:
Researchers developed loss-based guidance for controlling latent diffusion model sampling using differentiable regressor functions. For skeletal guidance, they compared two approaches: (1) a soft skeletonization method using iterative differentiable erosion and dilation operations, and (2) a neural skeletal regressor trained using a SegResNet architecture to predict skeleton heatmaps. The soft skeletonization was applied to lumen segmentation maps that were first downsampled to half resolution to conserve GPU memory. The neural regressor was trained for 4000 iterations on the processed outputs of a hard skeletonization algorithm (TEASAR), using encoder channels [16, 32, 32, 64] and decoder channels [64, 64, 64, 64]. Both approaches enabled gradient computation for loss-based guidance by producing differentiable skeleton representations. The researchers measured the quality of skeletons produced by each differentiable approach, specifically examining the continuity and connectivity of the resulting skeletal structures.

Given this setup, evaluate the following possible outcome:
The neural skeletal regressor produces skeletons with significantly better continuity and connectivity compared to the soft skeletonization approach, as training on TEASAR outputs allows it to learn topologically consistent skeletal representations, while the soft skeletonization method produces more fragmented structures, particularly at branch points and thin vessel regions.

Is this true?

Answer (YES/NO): YES